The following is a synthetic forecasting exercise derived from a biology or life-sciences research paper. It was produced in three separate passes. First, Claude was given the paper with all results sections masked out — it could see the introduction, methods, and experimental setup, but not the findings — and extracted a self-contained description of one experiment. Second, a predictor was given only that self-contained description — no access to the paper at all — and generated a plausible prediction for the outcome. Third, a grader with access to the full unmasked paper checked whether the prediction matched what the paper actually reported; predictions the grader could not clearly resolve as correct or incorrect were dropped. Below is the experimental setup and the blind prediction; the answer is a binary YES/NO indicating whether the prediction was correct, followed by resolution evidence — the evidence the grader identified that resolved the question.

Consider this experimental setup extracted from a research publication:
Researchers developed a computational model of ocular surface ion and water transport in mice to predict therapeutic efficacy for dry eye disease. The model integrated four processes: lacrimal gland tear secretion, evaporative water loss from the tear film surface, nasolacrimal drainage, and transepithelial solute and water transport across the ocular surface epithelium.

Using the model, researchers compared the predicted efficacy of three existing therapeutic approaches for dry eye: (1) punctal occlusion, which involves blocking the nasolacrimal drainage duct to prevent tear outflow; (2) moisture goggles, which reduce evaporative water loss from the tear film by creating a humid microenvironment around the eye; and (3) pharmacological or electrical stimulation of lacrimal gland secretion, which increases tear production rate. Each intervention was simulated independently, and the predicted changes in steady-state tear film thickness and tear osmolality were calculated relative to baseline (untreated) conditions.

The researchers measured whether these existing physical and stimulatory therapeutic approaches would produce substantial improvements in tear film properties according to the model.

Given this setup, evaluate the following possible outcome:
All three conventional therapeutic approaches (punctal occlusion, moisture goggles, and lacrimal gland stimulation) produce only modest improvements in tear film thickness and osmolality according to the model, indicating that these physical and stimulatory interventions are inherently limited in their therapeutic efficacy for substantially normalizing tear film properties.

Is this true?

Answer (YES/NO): NO